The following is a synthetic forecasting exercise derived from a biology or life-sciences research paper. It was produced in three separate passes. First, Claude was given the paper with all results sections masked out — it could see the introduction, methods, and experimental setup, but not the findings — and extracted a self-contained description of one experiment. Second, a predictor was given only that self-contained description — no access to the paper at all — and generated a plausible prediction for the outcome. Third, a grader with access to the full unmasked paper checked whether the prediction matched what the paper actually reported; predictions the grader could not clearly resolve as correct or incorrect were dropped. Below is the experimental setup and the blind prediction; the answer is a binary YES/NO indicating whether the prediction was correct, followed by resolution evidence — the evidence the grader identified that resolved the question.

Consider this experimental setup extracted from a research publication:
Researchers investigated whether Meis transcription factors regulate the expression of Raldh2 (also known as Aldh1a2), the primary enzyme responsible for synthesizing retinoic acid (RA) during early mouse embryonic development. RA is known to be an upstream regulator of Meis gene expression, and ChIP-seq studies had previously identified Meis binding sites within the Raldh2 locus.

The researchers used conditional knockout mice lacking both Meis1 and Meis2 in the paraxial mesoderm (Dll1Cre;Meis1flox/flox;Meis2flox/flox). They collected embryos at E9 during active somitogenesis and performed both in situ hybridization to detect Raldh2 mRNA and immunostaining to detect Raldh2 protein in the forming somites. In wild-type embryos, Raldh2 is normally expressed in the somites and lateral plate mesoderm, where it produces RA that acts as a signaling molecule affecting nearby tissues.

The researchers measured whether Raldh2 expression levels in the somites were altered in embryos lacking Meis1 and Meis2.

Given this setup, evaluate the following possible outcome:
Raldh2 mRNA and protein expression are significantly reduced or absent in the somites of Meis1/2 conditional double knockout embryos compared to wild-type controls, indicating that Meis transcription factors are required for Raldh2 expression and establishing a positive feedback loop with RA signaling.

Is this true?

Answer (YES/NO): YES